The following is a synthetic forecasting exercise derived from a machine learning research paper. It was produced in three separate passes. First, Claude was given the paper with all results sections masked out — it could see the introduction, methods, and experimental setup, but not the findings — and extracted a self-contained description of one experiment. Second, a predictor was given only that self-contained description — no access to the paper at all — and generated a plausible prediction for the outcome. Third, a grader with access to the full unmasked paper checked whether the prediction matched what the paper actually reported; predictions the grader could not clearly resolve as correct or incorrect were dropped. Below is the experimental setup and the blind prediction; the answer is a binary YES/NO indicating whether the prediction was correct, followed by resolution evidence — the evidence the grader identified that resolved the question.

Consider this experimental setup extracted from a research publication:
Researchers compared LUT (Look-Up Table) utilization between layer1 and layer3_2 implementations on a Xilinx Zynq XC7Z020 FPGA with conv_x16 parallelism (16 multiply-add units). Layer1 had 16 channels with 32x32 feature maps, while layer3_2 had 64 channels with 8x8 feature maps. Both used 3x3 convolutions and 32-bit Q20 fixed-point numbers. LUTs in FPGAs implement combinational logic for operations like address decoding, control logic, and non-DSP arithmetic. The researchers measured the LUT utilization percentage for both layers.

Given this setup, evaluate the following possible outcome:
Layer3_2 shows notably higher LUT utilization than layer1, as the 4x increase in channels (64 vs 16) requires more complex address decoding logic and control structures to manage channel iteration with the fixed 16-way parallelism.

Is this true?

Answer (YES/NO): YES